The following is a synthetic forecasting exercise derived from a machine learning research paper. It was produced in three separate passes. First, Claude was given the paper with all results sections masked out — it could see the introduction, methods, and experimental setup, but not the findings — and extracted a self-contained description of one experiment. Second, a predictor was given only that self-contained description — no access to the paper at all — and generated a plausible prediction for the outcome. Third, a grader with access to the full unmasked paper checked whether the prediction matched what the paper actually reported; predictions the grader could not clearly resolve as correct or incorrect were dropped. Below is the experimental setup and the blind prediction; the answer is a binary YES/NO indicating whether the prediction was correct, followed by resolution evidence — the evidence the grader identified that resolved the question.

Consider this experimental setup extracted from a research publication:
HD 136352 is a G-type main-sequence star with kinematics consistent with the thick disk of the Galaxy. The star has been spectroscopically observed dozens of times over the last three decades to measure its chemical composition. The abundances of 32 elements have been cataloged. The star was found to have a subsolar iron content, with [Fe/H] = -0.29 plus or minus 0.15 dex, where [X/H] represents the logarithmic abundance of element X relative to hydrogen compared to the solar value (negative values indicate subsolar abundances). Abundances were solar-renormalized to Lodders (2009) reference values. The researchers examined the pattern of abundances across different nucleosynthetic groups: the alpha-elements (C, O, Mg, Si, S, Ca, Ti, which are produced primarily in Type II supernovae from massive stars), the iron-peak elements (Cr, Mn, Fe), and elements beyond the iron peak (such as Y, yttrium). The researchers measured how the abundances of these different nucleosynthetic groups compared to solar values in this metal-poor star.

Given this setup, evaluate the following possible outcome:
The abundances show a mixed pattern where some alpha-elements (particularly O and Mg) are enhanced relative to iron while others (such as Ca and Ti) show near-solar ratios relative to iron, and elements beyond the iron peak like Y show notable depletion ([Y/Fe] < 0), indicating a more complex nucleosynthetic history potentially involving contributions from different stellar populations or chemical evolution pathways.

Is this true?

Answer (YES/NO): NO